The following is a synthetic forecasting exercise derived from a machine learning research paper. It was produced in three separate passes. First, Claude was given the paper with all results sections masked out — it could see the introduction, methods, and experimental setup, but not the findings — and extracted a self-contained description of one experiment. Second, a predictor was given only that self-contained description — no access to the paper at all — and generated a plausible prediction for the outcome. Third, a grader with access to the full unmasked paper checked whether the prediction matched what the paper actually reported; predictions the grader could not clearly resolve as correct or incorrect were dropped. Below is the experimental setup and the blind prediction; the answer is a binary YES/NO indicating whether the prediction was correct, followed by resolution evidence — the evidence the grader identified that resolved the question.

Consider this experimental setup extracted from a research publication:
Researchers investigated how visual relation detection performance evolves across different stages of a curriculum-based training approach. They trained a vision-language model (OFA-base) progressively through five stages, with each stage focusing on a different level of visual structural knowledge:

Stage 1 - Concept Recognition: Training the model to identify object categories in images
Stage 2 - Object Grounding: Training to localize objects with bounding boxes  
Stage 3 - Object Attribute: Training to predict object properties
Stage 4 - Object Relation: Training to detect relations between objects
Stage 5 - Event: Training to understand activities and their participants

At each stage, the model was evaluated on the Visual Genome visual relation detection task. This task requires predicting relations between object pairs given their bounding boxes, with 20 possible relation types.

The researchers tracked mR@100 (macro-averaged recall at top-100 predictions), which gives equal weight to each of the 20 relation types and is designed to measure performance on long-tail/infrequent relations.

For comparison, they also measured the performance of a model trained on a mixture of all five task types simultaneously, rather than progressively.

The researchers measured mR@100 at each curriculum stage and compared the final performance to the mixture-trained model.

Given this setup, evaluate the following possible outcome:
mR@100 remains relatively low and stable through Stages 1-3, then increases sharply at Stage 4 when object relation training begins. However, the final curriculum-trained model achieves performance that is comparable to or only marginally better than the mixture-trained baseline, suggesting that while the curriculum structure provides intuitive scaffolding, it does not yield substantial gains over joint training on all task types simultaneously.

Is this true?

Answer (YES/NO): NO